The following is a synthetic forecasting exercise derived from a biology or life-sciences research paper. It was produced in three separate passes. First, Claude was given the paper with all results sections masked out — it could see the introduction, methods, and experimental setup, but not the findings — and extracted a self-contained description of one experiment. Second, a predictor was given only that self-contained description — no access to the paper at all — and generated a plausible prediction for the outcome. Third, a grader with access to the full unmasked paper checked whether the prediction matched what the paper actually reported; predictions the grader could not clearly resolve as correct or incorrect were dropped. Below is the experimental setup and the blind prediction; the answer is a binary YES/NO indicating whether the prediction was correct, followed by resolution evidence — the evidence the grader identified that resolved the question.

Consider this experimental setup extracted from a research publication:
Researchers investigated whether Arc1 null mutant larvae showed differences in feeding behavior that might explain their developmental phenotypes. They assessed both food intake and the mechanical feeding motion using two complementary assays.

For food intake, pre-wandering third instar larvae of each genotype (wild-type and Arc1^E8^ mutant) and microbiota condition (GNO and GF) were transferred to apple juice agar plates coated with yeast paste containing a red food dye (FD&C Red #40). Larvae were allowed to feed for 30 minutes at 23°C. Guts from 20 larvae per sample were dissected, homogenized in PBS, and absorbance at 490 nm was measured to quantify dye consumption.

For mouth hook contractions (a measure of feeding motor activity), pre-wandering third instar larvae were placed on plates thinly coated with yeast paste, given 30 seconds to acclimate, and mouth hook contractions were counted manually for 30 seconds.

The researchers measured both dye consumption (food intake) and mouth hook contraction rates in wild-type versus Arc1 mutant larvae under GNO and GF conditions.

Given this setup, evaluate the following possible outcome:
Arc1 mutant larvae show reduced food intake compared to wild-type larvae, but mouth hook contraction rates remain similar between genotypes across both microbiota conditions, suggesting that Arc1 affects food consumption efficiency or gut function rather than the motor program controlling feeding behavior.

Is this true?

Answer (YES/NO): NO